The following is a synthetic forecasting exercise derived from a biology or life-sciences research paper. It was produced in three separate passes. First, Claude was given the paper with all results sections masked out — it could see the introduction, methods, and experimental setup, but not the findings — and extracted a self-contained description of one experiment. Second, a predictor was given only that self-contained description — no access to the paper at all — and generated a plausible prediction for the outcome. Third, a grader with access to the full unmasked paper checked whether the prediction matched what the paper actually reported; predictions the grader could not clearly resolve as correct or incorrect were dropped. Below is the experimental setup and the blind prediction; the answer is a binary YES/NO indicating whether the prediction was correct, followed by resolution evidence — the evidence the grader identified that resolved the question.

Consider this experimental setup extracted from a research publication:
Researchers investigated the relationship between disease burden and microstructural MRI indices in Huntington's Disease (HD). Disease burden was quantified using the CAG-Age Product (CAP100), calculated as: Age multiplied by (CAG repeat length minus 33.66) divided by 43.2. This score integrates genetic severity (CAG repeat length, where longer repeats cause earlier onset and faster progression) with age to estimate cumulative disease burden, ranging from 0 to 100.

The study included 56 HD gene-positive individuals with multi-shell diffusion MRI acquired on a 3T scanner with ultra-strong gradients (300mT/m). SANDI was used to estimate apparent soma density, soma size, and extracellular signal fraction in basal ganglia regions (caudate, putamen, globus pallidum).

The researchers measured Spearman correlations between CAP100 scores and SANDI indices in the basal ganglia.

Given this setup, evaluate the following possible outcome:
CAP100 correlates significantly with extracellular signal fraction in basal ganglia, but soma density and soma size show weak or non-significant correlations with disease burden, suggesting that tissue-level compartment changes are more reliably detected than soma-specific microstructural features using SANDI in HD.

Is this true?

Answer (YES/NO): NO